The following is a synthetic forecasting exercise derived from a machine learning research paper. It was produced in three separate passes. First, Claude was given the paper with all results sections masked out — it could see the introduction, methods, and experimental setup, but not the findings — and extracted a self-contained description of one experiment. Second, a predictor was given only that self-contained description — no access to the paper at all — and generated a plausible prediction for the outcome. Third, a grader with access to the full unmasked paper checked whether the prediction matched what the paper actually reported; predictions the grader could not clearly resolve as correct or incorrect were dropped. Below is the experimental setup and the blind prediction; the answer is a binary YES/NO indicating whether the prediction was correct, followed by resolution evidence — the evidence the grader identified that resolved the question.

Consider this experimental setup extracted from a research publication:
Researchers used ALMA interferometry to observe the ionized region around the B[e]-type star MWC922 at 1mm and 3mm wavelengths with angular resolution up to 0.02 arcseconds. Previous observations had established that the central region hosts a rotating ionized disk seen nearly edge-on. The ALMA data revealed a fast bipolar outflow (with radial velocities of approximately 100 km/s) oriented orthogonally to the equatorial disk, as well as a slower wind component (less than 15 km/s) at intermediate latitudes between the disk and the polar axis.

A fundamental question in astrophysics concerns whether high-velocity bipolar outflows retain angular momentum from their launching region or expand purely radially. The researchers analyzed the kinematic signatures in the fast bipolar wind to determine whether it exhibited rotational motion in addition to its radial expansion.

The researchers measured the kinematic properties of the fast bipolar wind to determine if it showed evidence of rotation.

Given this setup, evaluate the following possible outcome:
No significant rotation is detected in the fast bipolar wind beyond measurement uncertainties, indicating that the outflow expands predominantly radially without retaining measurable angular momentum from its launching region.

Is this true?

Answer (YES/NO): NO